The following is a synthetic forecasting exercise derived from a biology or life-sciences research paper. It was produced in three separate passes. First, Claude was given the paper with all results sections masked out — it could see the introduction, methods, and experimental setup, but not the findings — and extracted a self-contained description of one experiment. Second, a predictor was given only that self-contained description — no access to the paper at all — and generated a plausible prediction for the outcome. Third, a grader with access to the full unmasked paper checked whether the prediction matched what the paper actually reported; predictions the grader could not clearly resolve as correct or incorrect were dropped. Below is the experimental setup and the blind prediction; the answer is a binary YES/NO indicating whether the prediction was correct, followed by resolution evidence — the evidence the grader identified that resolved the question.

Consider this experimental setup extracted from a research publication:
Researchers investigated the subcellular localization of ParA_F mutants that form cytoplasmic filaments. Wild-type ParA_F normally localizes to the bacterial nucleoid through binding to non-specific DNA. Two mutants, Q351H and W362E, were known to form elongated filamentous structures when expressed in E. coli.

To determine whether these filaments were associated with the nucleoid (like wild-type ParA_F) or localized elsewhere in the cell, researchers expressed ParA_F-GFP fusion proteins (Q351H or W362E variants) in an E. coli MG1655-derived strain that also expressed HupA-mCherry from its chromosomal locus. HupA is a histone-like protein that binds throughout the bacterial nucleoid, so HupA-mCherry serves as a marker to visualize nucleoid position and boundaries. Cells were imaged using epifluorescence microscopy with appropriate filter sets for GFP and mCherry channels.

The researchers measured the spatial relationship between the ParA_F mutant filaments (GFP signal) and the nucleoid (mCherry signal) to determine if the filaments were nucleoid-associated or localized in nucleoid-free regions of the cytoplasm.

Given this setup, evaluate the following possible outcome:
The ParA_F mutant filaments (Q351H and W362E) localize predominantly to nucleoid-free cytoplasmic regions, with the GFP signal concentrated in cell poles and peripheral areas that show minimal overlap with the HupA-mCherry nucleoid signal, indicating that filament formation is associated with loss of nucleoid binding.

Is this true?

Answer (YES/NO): YES